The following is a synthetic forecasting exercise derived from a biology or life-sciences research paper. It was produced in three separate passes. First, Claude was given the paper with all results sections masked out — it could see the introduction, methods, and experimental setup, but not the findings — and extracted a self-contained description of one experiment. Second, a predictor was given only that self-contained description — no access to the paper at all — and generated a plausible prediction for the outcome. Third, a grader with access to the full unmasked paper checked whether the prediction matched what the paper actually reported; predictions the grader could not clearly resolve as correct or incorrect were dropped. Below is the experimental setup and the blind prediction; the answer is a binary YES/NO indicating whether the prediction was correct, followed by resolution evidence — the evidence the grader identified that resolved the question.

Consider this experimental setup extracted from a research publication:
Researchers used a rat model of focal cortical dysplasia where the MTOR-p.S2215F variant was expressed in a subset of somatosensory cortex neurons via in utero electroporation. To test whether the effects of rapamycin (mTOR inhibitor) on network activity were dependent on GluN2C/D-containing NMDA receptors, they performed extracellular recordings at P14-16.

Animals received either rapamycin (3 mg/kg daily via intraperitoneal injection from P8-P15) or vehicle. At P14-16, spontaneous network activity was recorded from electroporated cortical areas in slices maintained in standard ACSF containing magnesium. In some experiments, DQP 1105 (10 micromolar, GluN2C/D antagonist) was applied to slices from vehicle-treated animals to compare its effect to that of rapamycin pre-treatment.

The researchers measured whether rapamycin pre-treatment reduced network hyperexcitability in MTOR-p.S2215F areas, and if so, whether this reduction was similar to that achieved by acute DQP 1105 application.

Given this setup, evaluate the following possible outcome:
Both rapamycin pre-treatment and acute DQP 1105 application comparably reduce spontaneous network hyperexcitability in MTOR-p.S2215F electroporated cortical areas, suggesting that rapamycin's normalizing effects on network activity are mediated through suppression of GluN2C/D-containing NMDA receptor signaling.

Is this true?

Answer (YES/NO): NO